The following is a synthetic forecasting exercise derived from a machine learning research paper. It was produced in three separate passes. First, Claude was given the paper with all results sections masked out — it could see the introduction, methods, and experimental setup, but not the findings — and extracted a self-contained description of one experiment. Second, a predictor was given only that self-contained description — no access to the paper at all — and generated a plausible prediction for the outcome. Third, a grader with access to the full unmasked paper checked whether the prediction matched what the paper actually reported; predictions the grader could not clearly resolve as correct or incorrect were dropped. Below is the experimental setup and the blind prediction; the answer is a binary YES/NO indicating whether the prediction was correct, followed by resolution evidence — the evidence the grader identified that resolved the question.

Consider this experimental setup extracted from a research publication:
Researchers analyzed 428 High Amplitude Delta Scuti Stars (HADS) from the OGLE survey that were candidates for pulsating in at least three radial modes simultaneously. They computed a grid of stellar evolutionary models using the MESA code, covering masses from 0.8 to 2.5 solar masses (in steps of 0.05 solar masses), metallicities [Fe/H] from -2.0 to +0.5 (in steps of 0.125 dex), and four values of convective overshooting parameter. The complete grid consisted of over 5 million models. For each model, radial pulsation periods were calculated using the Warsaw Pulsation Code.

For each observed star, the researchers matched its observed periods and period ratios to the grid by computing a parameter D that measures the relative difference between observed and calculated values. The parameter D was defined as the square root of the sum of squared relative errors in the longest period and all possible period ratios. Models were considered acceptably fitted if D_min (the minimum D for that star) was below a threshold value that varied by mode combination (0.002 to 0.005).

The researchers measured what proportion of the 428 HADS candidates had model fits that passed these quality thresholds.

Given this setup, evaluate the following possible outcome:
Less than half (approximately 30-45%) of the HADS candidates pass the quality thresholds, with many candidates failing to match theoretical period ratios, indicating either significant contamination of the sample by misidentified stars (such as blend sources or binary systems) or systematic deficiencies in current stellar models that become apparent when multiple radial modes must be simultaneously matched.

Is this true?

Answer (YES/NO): YES